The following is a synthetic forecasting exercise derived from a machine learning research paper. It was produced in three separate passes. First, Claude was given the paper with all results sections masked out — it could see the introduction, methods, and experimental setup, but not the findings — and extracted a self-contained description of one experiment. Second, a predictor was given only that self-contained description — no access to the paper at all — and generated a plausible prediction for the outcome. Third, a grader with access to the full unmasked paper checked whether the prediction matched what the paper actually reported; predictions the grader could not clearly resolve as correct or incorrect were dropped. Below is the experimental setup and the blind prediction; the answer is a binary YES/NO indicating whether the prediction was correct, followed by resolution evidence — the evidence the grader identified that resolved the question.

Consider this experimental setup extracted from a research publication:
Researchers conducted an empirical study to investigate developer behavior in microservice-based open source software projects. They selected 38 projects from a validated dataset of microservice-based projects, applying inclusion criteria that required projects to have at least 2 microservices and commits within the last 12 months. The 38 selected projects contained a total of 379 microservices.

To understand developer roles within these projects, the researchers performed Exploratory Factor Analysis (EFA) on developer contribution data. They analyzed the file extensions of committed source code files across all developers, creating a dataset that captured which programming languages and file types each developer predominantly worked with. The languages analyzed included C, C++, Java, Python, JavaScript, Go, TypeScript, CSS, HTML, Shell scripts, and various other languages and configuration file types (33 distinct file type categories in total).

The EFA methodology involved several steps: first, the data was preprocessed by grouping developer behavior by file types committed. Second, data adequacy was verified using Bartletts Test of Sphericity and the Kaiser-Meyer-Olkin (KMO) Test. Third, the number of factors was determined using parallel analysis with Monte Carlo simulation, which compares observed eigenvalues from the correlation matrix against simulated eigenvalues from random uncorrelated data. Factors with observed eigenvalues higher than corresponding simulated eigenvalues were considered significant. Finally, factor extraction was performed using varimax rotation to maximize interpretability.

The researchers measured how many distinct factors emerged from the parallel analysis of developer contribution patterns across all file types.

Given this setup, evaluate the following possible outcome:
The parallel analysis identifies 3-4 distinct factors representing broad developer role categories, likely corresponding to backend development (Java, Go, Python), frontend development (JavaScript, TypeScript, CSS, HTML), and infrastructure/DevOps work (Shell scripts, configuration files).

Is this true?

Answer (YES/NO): NO